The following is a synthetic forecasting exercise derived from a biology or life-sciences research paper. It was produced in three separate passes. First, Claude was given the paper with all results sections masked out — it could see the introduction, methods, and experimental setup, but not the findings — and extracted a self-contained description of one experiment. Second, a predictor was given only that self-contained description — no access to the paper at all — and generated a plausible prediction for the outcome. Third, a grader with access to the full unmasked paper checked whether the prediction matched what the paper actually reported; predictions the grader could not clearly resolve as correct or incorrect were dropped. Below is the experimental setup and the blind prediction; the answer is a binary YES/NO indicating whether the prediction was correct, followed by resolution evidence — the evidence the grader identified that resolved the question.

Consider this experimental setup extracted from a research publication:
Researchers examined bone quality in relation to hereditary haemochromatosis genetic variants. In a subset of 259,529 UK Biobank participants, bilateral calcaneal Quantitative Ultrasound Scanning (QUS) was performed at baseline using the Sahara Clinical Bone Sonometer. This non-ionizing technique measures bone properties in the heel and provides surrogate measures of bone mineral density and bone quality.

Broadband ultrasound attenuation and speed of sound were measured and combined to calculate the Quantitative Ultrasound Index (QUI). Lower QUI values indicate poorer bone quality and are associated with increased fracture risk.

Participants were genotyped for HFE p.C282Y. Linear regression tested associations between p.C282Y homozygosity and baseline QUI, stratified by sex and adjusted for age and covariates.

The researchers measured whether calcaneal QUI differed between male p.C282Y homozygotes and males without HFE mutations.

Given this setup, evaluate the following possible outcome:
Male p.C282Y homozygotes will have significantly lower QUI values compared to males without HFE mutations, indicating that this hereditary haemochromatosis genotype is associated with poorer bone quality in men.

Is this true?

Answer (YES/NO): NO